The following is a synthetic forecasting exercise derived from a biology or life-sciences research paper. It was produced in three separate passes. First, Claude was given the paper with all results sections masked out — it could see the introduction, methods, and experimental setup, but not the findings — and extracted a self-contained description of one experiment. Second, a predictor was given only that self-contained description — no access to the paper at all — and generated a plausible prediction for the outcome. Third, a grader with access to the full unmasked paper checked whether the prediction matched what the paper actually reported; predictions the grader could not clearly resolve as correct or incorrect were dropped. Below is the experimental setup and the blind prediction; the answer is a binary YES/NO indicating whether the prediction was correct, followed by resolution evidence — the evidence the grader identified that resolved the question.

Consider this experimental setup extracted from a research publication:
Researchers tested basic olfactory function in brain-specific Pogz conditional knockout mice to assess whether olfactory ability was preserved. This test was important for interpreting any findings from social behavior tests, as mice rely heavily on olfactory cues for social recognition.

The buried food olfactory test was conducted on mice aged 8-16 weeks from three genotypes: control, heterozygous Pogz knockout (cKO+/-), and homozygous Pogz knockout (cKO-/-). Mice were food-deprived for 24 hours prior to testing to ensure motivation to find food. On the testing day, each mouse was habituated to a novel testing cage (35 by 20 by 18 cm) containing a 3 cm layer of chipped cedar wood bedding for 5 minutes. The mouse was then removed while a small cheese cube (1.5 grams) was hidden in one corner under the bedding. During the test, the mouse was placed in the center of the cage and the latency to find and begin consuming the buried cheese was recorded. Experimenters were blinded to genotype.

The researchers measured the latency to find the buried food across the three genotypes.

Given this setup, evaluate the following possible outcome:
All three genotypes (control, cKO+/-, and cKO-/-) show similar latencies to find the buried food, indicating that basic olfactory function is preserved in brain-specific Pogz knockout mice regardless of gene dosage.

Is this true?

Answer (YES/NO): YES